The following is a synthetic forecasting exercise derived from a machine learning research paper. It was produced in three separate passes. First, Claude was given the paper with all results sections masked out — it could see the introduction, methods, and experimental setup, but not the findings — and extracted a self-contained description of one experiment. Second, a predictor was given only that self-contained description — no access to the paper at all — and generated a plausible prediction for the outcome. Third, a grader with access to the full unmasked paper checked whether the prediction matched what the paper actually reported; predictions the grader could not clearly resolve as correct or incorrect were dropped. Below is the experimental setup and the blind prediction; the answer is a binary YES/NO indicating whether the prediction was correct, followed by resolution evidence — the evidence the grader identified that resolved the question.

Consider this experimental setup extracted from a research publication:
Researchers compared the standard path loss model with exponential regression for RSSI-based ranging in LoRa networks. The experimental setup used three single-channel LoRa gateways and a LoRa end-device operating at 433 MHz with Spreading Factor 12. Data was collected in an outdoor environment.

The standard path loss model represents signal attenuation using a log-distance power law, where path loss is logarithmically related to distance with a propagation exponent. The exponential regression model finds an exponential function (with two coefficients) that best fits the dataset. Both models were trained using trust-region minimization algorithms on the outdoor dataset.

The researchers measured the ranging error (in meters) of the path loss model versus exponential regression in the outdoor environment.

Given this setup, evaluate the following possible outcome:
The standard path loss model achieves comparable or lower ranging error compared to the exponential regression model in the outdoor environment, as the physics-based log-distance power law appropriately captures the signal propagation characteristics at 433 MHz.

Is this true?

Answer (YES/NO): YES